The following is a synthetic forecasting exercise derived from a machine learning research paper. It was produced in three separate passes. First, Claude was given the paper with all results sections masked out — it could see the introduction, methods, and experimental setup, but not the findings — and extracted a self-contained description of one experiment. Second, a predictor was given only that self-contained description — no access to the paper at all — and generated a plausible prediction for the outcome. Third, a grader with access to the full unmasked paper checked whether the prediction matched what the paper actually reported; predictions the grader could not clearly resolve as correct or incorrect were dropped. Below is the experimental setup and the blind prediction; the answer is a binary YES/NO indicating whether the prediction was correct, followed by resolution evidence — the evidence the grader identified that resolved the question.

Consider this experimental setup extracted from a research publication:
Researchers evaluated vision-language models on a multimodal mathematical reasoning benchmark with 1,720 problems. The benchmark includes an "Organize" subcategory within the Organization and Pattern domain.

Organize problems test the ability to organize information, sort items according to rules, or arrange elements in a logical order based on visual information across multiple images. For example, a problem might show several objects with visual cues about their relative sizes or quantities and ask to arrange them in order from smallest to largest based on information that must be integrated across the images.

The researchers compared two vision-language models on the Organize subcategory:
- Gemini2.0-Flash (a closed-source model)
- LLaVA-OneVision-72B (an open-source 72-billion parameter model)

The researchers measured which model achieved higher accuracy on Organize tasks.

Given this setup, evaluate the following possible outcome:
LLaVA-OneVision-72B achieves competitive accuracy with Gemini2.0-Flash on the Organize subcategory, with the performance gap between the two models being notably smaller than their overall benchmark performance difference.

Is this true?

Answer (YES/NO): NO